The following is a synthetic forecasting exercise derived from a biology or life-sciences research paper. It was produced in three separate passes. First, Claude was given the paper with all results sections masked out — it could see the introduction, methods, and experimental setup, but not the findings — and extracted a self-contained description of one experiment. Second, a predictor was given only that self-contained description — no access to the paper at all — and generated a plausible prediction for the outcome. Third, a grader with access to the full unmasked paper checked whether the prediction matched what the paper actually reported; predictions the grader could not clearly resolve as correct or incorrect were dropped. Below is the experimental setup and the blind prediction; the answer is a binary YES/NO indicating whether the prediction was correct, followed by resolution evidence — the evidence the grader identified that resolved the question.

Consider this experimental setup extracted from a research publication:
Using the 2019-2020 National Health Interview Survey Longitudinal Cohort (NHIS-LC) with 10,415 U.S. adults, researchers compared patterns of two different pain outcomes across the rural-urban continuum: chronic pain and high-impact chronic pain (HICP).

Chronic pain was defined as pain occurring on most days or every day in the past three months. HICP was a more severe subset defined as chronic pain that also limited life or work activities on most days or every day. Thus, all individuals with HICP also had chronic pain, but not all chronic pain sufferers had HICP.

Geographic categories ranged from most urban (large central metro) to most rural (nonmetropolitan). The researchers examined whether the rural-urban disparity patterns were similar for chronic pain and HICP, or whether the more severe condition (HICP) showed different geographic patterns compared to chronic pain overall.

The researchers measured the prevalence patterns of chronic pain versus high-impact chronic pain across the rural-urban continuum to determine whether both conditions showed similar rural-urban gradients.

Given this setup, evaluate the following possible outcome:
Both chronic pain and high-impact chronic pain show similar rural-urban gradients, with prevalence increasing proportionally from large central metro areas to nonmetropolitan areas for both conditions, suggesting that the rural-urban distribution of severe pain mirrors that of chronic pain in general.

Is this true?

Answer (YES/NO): NO